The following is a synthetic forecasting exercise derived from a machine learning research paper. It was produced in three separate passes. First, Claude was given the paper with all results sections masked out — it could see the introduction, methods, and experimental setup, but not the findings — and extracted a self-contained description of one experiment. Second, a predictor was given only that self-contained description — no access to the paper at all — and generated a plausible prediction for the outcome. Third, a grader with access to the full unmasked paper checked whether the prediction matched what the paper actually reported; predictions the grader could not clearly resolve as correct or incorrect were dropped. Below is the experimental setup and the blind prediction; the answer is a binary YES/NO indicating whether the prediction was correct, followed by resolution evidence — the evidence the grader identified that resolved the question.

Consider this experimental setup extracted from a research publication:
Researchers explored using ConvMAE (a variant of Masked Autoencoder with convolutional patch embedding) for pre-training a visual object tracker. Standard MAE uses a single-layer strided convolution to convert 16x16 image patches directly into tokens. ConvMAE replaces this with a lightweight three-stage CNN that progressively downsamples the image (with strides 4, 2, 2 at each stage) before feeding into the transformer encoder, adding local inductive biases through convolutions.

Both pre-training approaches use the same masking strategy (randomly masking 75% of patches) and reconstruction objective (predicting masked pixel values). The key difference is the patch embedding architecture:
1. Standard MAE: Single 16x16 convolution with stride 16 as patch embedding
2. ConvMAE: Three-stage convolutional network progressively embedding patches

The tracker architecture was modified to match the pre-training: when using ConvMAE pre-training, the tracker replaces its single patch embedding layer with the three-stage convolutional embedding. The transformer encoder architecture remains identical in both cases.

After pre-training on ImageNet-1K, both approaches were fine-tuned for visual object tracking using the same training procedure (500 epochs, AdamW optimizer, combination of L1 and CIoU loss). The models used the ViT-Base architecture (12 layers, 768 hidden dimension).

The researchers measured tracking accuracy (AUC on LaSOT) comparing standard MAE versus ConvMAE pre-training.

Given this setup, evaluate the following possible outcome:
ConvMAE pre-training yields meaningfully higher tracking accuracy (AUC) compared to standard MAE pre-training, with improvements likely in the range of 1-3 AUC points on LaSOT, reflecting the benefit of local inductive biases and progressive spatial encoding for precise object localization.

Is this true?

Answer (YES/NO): NO